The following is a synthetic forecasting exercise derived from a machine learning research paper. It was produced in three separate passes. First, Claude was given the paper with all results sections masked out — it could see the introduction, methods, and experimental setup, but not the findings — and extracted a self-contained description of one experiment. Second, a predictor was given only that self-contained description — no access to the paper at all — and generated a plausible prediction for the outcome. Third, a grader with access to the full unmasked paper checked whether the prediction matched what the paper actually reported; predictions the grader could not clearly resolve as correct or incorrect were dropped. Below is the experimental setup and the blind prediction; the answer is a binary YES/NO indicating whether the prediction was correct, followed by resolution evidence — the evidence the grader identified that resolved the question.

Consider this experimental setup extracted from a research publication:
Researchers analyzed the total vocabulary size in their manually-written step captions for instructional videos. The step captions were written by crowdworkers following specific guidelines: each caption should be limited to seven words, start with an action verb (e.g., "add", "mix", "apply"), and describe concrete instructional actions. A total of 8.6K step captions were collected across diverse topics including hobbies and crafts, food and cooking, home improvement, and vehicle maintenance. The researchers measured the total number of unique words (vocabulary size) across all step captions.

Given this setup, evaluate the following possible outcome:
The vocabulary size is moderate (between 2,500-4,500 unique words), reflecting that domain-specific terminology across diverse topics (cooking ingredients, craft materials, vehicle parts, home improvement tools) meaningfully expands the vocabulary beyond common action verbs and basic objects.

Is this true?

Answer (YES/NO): YES